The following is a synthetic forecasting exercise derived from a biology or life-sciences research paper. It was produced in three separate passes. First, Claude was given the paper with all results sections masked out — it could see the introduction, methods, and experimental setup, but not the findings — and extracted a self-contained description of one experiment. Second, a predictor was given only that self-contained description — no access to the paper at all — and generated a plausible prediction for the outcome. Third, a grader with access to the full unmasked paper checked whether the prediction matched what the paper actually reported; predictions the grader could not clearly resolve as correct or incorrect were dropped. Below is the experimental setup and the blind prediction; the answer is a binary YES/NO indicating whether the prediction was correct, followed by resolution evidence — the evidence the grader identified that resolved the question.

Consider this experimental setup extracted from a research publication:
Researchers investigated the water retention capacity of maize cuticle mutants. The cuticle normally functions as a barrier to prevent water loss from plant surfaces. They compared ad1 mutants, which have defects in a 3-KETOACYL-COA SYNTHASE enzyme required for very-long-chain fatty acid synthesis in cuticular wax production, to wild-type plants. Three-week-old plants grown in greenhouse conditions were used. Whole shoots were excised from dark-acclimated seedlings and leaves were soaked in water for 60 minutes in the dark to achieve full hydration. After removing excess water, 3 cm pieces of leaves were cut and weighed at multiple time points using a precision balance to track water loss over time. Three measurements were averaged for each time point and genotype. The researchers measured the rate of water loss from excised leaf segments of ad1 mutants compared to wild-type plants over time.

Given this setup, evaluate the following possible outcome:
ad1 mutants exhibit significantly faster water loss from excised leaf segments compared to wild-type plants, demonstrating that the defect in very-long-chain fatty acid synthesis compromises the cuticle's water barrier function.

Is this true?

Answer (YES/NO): YES